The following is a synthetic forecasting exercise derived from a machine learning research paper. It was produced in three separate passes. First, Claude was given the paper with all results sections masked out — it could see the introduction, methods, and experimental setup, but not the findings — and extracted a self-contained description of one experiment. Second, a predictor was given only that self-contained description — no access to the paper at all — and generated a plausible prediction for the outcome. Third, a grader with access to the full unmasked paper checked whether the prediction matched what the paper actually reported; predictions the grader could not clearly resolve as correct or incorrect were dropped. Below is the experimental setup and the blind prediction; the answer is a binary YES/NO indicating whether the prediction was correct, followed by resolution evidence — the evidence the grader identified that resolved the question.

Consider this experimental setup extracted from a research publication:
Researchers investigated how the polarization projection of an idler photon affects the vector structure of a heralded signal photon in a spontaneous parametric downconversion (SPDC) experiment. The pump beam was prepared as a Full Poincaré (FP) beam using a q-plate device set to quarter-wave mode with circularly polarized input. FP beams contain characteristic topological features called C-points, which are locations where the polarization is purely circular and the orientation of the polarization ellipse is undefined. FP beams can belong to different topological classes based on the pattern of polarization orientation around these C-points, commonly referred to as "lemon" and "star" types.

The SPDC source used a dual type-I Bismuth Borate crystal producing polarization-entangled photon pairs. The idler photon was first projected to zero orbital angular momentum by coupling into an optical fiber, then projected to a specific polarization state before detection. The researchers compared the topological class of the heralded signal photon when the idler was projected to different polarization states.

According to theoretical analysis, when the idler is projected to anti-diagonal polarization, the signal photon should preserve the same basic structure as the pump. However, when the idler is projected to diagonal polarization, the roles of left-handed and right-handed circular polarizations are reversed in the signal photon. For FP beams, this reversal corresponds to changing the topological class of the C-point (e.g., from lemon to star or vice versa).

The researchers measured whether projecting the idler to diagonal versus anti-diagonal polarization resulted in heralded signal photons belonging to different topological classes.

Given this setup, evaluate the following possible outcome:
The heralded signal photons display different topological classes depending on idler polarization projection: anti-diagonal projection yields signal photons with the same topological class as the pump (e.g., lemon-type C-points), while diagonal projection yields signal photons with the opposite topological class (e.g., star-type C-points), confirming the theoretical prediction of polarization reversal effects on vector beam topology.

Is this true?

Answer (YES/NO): NO